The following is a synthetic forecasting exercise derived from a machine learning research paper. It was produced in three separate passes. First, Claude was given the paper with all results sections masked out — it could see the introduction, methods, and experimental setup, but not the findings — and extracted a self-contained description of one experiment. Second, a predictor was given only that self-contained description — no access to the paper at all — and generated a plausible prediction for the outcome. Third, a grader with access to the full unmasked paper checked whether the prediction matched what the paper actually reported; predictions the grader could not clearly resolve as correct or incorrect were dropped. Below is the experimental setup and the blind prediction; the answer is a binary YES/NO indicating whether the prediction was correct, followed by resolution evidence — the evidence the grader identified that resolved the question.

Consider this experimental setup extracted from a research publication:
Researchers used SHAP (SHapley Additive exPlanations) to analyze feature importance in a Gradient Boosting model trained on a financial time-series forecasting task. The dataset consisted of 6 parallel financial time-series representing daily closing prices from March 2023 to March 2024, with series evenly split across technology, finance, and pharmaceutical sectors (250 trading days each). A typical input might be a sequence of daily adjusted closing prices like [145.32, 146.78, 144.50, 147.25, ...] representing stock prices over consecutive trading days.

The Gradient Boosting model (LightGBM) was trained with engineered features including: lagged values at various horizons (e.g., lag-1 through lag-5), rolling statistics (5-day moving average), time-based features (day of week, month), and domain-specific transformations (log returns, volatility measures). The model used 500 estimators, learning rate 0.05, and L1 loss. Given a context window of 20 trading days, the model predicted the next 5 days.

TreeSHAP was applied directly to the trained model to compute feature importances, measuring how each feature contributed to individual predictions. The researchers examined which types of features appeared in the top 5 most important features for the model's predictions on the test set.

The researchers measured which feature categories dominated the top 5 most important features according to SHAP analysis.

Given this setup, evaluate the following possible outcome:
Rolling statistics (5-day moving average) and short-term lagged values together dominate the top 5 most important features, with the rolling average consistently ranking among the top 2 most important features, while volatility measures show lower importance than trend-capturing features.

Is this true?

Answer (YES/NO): NO